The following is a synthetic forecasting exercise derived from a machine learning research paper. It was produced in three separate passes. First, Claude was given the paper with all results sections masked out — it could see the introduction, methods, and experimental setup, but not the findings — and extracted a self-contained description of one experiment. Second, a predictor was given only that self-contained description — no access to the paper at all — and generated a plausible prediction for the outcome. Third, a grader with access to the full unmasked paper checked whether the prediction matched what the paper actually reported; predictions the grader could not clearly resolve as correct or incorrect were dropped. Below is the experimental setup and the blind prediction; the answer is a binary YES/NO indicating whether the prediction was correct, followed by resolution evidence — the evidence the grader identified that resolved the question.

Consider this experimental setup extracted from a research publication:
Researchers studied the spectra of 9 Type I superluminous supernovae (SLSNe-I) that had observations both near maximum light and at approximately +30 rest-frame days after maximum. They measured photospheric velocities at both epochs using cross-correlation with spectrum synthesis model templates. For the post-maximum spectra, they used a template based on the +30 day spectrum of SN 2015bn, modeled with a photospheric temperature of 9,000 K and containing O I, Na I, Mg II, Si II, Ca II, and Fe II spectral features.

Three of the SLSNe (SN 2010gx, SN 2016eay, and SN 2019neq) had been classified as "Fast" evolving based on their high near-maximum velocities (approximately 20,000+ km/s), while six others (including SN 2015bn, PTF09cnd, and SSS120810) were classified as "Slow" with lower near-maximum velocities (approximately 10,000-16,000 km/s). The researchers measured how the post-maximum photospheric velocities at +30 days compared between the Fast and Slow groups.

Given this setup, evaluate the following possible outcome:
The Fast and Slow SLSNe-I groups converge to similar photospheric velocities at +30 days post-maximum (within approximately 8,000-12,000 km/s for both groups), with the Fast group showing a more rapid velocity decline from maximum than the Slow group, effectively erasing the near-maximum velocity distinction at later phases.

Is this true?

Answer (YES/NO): NO